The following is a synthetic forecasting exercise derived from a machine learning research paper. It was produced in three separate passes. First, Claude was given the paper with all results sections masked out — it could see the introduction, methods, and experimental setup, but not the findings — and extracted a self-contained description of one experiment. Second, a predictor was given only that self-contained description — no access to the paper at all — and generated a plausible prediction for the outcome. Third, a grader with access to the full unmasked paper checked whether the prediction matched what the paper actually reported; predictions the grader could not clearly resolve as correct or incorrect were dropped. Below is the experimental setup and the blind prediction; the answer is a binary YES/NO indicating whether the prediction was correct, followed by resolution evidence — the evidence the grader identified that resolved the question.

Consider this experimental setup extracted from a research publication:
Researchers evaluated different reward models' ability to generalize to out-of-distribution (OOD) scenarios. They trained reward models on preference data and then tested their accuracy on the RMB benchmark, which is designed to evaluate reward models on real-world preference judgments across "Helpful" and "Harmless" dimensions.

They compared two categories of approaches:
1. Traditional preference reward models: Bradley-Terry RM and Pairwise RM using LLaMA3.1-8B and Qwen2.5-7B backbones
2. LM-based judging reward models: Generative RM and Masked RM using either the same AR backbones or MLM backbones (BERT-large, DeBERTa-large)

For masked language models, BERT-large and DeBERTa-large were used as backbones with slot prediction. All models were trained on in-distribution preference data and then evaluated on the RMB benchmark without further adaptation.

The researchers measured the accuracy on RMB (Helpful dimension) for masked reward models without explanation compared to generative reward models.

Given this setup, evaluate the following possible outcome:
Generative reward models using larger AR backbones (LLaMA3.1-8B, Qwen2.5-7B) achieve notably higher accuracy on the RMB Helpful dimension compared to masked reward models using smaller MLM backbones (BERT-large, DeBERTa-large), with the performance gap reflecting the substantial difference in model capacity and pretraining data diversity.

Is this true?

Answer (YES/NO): NO